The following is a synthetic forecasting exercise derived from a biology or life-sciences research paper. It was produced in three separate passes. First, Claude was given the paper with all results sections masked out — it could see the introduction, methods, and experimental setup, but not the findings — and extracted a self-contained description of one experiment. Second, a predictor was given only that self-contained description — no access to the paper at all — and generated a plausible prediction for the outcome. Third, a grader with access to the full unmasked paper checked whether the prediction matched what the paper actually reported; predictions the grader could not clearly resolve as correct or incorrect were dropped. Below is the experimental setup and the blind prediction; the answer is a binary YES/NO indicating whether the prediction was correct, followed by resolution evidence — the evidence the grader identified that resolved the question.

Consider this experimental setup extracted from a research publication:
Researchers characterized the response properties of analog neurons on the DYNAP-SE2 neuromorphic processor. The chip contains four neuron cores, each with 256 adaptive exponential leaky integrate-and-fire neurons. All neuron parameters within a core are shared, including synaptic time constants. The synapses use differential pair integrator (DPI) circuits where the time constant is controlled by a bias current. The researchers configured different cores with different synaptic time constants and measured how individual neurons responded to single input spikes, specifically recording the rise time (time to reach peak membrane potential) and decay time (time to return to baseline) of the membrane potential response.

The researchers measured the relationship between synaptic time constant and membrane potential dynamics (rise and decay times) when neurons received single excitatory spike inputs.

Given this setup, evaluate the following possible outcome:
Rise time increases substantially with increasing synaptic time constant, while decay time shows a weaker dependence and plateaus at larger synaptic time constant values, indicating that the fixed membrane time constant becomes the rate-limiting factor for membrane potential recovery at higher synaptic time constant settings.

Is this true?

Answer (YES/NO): NO